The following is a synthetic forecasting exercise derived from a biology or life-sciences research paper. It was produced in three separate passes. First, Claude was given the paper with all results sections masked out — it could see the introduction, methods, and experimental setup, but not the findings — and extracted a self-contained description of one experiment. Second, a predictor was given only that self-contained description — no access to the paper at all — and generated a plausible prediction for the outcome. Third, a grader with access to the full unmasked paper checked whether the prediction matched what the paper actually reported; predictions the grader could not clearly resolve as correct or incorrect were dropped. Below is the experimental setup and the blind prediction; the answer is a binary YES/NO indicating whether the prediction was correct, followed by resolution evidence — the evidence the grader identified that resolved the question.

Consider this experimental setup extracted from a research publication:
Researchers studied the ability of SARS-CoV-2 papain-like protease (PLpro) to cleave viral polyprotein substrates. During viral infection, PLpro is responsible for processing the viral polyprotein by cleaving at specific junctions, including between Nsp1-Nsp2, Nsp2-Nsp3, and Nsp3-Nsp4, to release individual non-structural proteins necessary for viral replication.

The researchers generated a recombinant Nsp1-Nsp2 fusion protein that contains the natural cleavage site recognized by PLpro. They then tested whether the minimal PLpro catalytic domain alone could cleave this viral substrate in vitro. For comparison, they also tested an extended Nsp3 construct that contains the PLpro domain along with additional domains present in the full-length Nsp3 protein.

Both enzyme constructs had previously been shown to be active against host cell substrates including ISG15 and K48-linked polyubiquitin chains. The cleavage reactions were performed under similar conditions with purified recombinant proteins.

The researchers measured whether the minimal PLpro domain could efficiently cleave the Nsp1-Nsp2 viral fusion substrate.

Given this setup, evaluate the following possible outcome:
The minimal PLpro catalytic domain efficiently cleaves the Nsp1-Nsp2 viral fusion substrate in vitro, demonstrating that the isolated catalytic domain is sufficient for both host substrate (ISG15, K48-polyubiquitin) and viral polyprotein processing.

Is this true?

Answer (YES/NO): NO